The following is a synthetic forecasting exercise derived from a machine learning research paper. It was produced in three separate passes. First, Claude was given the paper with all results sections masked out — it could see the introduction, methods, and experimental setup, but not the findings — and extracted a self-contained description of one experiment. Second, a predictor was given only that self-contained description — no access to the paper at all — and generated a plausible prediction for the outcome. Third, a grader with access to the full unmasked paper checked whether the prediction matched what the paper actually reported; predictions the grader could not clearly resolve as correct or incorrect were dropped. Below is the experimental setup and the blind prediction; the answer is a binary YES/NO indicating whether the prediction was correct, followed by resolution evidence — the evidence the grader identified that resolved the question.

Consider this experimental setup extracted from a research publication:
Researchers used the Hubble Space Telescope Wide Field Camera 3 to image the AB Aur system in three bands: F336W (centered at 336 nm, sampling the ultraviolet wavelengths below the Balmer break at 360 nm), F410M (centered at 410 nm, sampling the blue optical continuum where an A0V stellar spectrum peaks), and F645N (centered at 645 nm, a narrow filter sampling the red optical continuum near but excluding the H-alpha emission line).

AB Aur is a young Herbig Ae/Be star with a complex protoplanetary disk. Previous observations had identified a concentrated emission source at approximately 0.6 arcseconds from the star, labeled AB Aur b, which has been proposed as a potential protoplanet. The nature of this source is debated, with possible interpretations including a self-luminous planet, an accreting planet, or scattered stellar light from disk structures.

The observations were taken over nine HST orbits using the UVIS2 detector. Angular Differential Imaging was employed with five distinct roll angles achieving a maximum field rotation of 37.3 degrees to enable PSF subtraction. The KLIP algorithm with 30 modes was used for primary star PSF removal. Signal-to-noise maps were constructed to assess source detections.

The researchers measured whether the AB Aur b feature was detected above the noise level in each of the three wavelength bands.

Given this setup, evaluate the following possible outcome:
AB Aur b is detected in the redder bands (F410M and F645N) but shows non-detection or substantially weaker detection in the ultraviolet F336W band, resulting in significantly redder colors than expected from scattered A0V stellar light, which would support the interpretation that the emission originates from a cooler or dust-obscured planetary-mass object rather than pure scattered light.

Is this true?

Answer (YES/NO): NO